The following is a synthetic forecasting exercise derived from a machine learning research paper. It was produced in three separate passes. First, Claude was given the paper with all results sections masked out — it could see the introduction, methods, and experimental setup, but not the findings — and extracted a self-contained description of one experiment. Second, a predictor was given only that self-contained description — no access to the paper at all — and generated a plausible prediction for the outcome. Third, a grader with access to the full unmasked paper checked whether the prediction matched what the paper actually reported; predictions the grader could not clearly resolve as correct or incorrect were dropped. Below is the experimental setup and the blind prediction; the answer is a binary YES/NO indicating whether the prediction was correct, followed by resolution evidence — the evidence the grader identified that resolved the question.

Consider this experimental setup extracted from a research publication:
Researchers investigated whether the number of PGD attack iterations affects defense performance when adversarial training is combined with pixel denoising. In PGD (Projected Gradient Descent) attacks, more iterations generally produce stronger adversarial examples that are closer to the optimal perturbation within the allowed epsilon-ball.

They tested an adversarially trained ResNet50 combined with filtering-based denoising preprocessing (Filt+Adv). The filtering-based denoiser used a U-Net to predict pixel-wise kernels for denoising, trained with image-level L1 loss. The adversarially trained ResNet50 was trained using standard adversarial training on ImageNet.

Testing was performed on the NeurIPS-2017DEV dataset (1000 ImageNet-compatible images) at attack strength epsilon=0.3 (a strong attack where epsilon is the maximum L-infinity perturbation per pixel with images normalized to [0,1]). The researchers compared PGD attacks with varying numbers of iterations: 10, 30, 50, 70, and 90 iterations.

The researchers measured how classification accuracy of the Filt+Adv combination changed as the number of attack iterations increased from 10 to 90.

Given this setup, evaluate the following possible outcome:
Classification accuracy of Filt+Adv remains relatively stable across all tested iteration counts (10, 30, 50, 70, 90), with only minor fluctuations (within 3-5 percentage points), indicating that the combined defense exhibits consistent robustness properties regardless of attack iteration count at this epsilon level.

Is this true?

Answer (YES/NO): YES